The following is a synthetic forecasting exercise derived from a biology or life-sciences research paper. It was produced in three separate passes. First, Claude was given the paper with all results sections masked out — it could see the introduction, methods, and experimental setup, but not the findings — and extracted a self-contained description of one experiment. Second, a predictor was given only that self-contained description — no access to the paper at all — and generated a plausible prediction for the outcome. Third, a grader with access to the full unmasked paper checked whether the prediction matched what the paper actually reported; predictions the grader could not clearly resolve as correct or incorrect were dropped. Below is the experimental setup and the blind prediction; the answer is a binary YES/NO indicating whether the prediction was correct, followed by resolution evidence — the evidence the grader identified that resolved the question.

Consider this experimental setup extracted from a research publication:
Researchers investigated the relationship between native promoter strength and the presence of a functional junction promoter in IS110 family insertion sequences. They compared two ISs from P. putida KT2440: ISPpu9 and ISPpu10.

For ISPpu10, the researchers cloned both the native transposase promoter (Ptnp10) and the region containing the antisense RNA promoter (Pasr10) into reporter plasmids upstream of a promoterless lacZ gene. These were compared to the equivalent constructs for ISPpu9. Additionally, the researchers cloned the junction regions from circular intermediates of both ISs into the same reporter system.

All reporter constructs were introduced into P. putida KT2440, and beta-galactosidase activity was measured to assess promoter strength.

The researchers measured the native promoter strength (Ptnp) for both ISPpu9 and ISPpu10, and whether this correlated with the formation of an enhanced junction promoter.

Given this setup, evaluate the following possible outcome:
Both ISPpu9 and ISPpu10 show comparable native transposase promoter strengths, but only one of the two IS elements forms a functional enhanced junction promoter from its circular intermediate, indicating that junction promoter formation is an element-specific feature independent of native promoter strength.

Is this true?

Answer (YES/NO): NO